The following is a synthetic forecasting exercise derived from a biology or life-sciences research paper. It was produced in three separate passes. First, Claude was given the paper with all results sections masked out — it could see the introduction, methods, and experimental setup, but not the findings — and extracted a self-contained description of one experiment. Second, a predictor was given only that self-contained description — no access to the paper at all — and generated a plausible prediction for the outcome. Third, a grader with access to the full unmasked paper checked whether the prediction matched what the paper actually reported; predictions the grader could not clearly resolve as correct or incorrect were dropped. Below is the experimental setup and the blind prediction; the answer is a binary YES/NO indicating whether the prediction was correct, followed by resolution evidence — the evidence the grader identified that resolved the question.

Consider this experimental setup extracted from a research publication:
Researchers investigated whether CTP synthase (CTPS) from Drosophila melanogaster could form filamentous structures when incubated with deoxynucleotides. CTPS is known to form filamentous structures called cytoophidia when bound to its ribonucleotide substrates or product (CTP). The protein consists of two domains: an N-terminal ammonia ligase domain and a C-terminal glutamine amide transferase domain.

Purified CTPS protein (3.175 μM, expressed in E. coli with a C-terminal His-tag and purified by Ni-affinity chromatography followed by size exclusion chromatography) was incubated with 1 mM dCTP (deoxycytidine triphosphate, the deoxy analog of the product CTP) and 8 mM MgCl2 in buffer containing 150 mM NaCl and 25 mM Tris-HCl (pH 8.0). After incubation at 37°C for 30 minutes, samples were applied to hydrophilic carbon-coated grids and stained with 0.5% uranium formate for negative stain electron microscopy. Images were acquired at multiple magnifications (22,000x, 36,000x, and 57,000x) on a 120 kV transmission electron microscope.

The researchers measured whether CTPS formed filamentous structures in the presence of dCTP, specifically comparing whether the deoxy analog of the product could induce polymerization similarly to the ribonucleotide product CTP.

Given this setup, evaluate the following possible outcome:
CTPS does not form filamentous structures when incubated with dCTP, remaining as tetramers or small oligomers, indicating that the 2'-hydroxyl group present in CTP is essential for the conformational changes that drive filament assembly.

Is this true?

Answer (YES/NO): NO